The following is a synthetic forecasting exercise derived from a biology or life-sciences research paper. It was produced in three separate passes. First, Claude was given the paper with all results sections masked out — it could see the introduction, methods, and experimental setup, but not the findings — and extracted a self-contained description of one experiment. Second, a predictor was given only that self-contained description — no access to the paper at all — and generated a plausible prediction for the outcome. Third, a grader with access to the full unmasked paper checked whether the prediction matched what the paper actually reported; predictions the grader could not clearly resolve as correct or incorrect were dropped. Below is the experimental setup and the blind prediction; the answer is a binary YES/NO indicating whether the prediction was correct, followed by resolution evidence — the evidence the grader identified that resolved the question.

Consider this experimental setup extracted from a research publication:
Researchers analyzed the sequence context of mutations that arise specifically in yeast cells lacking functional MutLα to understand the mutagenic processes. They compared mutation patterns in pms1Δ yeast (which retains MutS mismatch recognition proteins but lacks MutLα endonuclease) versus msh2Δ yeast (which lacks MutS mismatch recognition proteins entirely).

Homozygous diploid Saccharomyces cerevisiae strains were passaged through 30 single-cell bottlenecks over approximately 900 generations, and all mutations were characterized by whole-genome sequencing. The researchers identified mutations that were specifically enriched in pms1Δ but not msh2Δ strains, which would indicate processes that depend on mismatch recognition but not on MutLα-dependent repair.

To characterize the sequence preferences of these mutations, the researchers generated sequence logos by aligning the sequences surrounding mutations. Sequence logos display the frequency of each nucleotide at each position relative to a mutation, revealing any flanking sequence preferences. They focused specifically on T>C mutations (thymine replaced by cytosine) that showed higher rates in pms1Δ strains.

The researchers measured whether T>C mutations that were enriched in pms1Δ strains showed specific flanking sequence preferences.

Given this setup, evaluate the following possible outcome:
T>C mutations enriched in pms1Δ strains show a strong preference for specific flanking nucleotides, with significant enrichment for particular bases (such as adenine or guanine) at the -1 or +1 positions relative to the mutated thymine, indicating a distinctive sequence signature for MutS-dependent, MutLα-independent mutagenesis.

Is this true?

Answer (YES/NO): YES